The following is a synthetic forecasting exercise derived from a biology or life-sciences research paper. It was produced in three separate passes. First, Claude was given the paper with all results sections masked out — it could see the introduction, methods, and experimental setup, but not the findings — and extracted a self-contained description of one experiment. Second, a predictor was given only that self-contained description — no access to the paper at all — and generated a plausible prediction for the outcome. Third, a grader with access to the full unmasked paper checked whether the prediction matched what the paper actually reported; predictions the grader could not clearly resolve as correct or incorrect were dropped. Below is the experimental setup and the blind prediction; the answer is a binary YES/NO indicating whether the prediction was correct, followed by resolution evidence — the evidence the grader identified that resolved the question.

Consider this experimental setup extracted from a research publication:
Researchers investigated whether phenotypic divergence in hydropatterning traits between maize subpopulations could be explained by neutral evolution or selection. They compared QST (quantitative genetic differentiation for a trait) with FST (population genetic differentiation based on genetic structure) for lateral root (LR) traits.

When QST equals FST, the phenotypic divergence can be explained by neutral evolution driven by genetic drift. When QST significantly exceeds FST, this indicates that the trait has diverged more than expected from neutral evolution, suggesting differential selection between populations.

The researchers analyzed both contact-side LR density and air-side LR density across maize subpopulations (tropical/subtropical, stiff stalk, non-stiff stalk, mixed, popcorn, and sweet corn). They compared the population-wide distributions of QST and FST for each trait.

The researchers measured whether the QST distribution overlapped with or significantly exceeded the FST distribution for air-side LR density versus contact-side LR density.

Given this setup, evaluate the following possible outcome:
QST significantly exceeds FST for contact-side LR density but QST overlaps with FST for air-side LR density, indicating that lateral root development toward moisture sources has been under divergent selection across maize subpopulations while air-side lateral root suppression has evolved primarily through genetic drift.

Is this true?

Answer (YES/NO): NO